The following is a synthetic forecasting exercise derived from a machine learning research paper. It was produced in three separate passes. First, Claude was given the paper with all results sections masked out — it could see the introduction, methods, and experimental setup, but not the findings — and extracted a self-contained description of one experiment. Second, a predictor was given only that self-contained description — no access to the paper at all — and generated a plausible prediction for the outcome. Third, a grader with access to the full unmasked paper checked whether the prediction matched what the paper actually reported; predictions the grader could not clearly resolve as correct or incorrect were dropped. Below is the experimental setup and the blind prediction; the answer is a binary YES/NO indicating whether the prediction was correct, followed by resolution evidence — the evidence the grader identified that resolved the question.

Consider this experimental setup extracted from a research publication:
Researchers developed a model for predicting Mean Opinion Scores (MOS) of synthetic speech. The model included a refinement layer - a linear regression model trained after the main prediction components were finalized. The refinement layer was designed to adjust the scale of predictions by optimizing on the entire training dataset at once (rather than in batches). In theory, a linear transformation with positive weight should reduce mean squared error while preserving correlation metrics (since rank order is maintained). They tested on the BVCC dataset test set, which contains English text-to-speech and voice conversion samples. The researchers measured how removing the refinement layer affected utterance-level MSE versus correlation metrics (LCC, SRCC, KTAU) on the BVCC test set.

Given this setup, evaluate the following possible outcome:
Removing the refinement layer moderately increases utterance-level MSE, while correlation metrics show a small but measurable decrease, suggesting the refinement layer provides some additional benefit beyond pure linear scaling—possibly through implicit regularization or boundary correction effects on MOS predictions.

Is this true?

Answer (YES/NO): NO